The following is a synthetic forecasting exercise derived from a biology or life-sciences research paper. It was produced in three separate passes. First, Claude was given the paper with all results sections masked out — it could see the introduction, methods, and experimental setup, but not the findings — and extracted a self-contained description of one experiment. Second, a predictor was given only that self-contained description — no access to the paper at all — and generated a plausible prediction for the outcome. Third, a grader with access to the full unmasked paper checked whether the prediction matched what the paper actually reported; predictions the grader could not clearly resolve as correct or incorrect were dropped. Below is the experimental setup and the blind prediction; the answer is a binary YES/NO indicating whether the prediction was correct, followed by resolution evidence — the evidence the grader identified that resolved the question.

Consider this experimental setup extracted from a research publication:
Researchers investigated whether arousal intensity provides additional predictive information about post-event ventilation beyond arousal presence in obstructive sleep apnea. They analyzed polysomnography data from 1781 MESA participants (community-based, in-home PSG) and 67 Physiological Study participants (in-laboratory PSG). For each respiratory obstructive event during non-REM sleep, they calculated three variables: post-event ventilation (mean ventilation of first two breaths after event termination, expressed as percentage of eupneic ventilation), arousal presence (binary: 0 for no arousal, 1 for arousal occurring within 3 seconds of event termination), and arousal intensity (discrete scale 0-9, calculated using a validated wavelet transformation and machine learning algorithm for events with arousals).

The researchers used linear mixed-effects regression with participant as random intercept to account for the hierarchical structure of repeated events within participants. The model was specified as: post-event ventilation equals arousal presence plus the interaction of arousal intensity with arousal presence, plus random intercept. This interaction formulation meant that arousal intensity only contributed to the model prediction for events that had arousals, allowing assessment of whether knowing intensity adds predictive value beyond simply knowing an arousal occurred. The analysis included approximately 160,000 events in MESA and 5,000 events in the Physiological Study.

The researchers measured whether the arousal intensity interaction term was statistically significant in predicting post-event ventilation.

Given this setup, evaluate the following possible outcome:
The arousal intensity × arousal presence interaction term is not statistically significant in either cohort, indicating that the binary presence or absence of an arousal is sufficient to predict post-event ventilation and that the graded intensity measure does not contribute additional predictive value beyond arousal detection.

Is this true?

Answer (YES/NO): NO